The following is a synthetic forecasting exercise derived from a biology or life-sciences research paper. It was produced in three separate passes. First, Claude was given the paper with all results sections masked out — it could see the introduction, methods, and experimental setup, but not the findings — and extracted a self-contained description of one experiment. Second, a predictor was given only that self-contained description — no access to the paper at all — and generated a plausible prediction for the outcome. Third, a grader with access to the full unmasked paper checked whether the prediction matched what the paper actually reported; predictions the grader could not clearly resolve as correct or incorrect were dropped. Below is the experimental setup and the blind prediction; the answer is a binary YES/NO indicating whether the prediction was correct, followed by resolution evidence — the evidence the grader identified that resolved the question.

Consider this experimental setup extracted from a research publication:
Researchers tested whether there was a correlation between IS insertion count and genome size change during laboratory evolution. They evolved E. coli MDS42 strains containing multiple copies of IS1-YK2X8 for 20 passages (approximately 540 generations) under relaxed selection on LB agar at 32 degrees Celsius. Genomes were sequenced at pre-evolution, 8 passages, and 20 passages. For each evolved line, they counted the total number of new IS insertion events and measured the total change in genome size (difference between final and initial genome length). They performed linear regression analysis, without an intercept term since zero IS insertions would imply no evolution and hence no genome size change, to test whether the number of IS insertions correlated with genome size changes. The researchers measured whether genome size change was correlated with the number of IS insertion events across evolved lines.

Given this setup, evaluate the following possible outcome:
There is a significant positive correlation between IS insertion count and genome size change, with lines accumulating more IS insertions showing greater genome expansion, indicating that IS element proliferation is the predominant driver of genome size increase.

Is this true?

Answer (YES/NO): NO